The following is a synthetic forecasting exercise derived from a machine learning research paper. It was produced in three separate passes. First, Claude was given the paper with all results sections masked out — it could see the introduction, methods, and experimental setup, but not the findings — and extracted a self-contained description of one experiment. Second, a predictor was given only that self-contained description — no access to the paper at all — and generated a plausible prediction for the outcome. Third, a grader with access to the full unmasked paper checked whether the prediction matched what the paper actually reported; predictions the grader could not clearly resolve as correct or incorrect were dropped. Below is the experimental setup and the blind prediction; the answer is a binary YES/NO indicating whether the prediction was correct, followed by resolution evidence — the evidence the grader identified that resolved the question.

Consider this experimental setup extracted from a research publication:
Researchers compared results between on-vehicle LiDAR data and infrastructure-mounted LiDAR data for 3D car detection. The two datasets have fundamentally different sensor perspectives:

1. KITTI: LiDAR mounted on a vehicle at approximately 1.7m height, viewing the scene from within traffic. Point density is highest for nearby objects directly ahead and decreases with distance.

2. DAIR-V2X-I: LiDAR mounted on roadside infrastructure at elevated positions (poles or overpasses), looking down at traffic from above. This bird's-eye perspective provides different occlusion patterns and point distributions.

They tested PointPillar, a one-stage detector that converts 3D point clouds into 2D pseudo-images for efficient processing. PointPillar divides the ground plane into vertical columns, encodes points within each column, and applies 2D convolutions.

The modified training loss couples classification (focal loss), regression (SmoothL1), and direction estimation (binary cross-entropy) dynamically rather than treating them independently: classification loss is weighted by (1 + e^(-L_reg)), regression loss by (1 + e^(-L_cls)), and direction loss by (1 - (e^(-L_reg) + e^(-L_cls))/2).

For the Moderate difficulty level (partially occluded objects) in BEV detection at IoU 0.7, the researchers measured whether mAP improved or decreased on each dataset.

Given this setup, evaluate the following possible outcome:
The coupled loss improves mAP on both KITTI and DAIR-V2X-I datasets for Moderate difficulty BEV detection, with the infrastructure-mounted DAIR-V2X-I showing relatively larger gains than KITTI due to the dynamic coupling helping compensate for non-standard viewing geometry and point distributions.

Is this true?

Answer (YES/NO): NO